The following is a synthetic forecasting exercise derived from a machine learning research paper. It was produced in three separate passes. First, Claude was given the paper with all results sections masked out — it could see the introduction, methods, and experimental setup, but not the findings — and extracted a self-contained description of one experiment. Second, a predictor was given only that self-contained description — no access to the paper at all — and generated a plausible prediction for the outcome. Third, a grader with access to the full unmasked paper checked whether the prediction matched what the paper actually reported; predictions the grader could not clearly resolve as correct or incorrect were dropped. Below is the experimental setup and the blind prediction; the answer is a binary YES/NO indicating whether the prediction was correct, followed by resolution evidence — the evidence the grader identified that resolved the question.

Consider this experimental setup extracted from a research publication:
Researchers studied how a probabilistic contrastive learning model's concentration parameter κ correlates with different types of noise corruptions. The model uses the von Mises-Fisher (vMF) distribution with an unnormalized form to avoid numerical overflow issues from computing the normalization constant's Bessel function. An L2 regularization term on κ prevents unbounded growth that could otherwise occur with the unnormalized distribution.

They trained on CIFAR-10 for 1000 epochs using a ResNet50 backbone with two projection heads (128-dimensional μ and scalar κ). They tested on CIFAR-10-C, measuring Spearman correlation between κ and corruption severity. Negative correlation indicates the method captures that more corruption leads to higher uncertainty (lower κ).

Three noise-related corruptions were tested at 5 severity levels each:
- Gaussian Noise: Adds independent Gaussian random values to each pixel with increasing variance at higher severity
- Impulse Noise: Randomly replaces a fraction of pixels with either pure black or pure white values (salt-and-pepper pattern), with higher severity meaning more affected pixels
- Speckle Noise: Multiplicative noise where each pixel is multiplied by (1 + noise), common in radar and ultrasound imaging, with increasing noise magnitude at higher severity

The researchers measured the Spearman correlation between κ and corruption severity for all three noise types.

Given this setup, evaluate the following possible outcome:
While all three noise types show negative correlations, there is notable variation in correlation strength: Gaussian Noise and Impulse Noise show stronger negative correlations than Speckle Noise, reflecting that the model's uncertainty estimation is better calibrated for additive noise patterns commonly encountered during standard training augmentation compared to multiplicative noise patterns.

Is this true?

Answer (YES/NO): NO